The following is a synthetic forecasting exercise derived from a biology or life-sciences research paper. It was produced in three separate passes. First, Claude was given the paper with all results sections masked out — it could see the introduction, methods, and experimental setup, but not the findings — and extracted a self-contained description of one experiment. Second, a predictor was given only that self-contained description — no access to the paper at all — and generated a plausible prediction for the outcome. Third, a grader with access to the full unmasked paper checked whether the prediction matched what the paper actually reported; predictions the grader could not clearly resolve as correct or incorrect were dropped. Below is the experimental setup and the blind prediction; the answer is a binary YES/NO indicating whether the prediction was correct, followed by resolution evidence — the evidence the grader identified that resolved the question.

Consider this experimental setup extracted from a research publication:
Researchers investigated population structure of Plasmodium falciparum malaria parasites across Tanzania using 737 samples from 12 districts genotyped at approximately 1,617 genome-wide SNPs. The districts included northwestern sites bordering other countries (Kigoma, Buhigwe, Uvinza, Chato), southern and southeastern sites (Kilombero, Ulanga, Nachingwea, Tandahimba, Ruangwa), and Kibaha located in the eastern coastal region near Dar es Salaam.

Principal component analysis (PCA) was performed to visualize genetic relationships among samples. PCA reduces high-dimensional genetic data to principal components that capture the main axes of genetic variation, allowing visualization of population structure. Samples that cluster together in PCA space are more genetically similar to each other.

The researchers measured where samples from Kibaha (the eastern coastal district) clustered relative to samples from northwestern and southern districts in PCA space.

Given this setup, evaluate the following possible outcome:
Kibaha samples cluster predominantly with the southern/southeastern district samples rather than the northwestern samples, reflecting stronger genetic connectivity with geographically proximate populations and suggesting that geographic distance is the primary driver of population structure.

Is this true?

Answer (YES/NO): NO